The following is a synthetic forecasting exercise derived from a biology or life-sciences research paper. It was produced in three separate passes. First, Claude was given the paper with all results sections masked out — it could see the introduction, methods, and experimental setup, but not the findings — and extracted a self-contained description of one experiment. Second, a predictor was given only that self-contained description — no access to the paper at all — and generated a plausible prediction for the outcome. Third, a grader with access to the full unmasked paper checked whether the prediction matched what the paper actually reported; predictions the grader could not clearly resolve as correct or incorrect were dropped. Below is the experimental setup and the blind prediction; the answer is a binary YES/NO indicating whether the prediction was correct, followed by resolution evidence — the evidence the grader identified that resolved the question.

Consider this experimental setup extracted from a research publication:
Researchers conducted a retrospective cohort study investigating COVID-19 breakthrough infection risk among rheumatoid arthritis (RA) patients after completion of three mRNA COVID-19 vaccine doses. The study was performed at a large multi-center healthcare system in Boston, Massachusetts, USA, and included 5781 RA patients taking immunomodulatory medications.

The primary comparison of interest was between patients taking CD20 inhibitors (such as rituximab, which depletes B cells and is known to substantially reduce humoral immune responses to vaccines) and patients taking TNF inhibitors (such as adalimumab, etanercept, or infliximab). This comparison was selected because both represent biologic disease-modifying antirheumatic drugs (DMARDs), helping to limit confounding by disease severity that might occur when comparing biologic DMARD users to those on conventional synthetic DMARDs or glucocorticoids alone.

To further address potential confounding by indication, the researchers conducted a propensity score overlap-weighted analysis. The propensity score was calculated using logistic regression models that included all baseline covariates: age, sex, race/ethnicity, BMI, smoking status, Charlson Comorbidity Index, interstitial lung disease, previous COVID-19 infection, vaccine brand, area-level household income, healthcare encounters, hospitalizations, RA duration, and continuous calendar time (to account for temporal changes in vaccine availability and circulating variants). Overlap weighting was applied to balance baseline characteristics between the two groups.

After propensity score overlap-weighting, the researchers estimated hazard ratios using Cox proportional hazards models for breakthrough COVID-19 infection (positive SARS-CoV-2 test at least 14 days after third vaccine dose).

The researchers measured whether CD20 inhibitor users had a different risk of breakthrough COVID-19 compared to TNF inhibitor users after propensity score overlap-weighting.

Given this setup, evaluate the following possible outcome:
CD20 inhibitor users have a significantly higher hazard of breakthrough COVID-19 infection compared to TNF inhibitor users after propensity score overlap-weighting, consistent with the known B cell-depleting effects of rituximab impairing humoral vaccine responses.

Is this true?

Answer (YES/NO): YES